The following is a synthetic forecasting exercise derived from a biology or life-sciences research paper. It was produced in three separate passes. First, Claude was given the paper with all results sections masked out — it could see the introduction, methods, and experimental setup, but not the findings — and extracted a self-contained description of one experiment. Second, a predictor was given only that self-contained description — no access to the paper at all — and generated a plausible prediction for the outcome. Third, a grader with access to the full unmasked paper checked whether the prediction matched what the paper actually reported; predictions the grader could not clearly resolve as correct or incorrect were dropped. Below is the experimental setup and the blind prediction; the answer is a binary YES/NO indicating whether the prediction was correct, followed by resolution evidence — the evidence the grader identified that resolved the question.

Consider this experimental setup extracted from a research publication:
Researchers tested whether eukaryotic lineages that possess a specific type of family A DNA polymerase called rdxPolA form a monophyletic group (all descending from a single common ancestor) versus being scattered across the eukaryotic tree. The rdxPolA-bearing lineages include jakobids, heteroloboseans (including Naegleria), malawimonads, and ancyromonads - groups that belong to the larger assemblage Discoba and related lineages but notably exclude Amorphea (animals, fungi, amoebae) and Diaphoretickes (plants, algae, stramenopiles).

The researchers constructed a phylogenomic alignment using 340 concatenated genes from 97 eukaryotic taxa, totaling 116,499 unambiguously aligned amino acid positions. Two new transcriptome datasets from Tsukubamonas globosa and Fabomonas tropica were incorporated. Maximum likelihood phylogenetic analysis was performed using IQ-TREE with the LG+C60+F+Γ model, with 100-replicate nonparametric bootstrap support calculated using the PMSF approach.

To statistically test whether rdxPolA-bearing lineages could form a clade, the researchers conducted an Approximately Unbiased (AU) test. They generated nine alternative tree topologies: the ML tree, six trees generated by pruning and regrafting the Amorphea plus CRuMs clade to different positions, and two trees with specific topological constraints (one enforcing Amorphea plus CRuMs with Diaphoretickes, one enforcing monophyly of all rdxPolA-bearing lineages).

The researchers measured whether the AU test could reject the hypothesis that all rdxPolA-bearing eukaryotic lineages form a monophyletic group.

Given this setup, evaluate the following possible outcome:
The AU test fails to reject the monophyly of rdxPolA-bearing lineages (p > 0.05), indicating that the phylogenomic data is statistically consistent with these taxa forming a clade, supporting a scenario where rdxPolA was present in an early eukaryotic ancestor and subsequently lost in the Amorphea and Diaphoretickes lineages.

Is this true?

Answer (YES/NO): NO